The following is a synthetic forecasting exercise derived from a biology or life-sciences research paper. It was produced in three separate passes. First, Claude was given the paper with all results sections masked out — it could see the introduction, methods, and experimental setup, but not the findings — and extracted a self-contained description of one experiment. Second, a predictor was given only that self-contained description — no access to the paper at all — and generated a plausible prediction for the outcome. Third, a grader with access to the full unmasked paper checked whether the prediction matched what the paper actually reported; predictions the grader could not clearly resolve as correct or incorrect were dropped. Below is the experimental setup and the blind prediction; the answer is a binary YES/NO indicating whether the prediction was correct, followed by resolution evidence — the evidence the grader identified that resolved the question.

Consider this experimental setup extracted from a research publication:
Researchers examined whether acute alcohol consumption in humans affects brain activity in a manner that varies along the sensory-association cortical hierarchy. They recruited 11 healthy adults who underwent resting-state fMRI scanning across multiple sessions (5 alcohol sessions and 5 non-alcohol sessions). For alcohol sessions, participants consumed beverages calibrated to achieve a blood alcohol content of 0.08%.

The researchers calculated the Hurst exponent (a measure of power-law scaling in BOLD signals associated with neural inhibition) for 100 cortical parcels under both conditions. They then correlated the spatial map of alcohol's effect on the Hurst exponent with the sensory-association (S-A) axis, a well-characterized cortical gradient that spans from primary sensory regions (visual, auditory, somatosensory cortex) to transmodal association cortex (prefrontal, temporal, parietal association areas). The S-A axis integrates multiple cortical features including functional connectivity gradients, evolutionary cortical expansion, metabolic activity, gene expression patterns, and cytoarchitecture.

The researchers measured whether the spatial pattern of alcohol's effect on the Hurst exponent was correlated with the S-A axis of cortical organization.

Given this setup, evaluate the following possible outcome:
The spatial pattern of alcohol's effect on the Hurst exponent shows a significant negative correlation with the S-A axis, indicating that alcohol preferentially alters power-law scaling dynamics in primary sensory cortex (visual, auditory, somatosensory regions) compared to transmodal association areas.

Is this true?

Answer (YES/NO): NO